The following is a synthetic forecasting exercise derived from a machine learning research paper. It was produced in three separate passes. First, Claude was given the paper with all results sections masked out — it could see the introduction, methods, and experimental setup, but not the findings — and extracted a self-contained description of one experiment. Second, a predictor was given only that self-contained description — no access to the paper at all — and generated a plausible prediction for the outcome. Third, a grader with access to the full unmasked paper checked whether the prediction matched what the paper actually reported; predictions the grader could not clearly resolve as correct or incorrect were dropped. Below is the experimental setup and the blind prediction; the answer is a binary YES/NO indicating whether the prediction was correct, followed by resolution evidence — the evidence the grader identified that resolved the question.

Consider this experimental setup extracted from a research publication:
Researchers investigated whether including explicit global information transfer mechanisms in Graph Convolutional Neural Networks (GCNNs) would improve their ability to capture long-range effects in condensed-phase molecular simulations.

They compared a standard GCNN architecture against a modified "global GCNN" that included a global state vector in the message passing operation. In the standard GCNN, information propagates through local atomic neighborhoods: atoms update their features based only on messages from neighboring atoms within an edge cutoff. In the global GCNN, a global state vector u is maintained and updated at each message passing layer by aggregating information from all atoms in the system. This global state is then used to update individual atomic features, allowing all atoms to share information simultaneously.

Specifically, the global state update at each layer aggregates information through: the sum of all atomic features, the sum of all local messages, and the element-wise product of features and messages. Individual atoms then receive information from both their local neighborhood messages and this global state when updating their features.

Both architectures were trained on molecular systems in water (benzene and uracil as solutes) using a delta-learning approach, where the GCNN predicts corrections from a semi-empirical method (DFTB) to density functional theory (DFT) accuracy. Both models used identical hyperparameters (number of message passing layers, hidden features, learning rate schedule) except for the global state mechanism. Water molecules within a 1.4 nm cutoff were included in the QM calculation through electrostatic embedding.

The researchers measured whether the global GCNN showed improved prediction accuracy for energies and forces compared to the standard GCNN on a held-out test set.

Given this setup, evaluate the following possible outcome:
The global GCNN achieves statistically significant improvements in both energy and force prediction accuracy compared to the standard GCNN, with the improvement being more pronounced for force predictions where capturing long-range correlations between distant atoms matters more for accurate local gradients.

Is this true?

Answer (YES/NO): NO